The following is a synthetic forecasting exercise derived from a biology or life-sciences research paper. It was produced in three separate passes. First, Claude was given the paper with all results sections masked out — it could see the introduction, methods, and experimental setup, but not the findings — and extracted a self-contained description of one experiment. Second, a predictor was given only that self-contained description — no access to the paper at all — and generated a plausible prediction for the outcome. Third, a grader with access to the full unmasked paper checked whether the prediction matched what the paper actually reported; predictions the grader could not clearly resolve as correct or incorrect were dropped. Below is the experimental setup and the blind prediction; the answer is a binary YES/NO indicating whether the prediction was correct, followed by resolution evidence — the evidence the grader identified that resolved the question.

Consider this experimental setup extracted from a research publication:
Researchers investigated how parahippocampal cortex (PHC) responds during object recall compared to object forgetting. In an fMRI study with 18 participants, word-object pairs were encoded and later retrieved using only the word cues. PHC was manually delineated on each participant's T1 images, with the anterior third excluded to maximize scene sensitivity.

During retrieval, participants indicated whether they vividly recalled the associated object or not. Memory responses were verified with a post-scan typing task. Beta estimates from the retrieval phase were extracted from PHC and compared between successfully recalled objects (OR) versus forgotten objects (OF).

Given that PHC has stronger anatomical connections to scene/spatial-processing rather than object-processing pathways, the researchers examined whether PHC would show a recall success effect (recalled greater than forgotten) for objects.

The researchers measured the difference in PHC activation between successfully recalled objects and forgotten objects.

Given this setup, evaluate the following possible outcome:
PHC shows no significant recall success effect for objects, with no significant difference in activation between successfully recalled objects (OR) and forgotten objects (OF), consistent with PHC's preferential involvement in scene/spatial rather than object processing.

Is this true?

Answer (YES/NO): NO